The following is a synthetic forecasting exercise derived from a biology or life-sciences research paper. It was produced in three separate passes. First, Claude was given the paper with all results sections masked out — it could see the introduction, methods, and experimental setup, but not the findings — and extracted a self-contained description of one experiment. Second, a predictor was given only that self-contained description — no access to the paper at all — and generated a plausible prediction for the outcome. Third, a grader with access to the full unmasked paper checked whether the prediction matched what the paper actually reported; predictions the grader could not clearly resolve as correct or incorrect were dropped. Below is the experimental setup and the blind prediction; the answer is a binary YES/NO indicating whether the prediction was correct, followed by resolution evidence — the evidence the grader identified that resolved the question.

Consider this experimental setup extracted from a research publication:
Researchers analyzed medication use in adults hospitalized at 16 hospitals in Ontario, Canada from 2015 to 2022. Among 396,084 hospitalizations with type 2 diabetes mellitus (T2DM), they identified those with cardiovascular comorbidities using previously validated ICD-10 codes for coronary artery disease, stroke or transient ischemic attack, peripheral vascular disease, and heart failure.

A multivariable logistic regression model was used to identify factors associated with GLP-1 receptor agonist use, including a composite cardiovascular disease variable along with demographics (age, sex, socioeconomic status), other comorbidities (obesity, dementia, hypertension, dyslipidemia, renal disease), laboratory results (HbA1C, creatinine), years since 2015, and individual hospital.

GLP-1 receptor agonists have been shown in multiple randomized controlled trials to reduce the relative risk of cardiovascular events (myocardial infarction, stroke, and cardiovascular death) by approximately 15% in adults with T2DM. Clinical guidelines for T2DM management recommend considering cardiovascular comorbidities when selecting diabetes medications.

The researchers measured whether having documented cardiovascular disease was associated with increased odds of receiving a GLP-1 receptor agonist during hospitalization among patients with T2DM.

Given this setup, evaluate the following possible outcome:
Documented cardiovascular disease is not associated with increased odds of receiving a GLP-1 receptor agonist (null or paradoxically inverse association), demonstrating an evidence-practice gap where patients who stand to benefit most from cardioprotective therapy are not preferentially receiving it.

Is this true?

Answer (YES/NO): YES